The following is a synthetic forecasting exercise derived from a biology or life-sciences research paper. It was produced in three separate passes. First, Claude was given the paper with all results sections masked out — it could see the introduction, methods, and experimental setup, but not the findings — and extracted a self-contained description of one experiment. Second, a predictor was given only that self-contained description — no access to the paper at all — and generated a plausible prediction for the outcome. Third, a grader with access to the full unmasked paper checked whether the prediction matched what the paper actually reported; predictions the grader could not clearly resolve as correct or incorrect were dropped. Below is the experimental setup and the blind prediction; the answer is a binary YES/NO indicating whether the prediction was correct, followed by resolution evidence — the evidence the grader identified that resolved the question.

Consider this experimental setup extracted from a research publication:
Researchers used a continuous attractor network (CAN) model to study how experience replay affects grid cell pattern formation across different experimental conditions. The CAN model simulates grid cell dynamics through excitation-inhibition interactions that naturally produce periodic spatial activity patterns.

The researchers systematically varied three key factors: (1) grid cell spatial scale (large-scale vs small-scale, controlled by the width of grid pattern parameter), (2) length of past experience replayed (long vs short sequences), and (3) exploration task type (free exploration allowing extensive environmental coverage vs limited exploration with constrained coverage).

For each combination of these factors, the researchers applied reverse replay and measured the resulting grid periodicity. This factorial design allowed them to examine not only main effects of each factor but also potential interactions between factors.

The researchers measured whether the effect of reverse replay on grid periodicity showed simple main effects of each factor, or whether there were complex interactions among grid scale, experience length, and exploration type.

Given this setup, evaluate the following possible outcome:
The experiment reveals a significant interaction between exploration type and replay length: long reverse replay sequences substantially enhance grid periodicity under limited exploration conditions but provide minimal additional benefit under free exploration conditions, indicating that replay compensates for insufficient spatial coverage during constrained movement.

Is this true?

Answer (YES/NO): NO